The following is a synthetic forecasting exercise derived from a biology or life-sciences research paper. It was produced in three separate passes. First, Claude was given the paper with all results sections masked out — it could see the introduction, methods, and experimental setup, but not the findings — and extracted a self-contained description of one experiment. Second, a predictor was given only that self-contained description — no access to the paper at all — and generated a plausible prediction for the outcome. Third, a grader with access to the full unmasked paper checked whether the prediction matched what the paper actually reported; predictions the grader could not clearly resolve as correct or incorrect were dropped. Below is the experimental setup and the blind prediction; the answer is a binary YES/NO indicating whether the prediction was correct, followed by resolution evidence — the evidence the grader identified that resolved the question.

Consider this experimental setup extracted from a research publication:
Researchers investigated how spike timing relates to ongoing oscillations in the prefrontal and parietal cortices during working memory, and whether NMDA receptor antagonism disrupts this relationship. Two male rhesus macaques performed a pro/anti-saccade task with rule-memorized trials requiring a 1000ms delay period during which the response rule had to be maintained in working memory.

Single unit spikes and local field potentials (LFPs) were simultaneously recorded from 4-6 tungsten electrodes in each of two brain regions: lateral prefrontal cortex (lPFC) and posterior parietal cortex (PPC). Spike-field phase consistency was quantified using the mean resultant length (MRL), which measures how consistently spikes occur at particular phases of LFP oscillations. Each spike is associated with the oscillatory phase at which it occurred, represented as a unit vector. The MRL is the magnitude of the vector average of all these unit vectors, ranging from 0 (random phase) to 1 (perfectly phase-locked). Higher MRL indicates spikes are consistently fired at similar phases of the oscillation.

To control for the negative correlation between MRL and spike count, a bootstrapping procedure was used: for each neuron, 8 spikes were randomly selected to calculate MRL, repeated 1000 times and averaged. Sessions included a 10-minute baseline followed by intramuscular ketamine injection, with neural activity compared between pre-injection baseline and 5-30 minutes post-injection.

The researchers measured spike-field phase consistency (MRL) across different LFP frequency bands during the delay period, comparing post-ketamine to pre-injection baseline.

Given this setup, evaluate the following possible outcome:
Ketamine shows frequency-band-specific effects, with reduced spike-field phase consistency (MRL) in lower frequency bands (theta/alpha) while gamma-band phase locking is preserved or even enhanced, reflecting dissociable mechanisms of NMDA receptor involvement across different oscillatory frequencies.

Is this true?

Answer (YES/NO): NO